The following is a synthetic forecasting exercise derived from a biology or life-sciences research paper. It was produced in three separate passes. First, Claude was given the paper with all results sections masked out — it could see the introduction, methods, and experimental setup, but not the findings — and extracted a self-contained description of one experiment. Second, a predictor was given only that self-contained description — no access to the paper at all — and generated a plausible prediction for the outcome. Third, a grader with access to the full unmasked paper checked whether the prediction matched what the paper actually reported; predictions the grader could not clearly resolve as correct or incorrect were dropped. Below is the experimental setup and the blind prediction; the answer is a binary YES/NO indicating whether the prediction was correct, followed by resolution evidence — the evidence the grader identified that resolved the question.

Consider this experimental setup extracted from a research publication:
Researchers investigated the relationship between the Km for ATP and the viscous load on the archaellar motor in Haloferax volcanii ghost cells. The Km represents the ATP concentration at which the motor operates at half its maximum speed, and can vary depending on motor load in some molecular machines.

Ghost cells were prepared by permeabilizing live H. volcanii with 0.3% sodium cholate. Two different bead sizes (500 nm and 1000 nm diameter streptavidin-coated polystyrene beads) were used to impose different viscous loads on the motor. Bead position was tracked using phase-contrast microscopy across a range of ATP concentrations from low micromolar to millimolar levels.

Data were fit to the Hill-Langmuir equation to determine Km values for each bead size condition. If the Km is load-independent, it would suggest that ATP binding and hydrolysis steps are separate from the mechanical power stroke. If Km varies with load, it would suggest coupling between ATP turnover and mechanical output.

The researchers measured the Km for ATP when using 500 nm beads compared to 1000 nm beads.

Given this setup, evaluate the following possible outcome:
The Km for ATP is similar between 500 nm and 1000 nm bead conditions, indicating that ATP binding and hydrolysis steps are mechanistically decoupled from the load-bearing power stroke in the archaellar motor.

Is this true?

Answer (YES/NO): NO